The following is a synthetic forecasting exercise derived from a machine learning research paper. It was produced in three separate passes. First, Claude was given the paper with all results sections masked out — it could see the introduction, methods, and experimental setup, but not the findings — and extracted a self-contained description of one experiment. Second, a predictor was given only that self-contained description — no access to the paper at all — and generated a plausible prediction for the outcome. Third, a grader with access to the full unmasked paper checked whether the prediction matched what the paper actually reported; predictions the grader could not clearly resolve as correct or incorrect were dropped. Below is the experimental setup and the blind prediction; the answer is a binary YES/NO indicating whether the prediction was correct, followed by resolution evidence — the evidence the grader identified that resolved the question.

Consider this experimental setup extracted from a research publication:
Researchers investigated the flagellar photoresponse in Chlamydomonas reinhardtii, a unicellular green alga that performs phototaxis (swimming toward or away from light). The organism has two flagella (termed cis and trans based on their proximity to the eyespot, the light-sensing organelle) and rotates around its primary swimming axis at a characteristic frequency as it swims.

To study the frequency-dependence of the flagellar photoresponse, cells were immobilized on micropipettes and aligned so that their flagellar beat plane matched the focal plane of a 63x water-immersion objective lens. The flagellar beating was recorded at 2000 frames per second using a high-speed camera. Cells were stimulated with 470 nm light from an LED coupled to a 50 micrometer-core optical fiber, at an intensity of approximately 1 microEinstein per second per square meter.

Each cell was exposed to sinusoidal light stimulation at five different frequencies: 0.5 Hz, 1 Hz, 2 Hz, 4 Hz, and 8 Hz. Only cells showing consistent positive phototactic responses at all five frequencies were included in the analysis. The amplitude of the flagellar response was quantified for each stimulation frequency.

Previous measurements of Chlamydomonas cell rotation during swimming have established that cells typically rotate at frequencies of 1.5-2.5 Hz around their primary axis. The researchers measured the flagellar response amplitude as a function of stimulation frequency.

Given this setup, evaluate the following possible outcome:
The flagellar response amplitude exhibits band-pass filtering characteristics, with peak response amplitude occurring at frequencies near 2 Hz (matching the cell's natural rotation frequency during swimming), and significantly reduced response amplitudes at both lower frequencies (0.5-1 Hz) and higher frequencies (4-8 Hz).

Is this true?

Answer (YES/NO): YES